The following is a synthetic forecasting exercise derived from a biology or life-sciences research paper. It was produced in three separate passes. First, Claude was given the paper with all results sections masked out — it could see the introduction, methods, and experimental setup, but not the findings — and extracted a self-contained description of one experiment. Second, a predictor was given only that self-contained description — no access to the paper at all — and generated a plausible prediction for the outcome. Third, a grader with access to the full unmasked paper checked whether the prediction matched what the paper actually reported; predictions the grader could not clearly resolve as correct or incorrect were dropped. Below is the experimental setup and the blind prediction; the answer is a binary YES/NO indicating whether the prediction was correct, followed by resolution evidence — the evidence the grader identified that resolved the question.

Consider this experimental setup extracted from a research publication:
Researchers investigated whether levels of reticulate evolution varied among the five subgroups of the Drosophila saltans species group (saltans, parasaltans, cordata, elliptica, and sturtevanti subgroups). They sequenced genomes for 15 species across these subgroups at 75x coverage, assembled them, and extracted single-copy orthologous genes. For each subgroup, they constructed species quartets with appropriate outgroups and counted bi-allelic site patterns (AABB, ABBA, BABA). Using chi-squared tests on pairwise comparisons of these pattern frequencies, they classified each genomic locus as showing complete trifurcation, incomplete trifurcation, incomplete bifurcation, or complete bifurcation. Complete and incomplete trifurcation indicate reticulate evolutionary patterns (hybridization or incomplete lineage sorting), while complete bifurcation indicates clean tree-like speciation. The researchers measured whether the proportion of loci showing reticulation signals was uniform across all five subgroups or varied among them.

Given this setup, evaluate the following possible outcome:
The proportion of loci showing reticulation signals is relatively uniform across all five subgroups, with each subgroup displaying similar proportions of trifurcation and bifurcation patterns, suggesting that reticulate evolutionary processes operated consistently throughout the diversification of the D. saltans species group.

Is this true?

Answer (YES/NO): NO